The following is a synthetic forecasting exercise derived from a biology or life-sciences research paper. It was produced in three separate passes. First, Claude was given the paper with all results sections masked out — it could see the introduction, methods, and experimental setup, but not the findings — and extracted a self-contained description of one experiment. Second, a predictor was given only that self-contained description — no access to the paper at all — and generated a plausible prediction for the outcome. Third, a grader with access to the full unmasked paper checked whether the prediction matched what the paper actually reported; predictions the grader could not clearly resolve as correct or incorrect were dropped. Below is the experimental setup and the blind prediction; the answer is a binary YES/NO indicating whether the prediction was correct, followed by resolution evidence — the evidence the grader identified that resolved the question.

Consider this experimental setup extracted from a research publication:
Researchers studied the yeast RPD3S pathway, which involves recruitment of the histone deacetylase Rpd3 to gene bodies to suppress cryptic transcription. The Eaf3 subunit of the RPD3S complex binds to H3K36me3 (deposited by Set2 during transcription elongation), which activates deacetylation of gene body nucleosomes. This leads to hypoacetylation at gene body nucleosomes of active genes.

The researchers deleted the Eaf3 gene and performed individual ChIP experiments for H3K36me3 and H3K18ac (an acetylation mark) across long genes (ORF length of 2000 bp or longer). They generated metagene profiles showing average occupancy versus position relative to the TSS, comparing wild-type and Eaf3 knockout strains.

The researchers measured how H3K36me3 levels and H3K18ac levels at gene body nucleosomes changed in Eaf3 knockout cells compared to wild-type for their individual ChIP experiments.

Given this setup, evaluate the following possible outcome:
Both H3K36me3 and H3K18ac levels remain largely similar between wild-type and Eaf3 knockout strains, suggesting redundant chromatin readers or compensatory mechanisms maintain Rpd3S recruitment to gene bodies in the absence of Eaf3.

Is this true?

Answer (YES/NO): NO